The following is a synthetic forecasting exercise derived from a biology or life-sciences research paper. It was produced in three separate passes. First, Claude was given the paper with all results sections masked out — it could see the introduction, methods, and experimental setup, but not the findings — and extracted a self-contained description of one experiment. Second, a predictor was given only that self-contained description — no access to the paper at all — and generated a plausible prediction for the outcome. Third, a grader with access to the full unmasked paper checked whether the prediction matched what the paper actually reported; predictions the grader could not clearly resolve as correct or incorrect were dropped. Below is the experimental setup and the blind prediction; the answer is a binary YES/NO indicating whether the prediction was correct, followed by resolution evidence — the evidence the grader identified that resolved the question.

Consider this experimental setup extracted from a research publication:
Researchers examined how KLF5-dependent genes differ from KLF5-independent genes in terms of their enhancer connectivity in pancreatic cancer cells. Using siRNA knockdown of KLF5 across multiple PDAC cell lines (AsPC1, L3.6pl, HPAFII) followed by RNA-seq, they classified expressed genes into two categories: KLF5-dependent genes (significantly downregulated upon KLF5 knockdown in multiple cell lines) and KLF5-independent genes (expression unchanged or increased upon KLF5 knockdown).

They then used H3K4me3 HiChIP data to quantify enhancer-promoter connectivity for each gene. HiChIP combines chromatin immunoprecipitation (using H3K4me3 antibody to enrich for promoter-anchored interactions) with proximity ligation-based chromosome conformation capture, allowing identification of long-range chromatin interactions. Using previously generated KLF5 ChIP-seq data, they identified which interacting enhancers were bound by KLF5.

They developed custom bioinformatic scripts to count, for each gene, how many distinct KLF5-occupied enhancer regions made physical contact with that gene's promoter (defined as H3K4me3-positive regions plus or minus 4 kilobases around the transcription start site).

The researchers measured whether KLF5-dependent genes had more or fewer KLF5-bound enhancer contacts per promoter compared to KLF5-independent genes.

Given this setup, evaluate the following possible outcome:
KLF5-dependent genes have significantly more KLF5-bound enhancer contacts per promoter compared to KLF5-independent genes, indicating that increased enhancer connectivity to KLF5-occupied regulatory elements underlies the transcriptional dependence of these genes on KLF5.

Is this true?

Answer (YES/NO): YES